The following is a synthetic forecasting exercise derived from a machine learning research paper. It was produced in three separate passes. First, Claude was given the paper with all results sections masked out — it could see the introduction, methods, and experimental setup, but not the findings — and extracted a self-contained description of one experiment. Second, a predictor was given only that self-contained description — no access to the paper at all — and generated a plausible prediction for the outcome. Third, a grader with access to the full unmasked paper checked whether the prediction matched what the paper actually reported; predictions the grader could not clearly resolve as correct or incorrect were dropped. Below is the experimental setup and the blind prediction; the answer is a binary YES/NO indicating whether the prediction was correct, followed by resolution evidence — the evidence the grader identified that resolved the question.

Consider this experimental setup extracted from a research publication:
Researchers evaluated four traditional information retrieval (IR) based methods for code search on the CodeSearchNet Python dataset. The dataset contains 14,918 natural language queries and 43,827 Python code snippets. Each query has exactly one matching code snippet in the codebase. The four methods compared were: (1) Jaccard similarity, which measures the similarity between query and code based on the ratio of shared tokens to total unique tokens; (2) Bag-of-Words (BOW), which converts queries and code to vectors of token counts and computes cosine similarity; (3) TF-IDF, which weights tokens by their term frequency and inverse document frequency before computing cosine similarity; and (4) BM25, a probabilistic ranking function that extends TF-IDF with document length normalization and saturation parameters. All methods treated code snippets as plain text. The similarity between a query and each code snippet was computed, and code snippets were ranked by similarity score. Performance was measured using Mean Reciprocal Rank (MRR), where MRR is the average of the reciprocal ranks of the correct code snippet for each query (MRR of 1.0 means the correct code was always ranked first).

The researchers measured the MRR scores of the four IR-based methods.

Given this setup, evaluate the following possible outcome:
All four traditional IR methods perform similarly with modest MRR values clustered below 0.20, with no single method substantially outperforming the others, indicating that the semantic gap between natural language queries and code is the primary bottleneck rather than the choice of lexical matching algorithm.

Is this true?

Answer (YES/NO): NO